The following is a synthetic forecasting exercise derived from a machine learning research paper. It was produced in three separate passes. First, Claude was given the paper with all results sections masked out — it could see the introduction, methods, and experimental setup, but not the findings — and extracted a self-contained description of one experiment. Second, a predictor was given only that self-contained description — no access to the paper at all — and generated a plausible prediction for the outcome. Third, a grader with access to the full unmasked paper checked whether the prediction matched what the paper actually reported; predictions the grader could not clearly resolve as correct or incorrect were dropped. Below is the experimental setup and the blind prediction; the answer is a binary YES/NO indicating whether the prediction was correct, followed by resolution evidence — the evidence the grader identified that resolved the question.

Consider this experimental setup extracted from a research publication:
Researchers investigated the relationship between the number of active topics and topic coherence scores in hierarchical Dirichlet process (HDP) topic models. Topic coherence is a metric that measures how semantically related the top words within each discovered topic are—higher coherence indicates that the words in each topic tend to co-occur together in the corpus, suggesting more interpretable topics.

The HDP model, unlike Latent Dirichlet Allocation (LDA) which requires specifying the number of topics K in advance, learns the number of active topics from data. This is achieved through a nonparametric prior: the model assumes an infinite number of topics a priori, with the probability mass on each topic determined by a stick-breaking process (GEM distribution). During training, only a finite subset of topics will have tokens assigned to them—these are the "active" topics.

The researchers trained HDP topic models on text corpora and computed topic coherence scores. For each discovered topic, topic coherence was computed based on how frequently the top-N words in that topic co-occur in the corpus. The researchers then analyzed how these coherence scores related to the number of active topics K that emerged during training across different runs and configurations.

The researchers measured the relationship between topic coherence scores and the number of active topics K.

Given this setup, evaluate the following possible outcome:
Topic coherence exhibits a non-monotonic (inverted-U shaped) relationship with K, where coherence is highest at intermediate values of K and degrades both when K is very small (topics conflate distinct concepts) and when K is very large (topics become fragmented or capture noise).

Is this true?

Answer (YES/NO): NO